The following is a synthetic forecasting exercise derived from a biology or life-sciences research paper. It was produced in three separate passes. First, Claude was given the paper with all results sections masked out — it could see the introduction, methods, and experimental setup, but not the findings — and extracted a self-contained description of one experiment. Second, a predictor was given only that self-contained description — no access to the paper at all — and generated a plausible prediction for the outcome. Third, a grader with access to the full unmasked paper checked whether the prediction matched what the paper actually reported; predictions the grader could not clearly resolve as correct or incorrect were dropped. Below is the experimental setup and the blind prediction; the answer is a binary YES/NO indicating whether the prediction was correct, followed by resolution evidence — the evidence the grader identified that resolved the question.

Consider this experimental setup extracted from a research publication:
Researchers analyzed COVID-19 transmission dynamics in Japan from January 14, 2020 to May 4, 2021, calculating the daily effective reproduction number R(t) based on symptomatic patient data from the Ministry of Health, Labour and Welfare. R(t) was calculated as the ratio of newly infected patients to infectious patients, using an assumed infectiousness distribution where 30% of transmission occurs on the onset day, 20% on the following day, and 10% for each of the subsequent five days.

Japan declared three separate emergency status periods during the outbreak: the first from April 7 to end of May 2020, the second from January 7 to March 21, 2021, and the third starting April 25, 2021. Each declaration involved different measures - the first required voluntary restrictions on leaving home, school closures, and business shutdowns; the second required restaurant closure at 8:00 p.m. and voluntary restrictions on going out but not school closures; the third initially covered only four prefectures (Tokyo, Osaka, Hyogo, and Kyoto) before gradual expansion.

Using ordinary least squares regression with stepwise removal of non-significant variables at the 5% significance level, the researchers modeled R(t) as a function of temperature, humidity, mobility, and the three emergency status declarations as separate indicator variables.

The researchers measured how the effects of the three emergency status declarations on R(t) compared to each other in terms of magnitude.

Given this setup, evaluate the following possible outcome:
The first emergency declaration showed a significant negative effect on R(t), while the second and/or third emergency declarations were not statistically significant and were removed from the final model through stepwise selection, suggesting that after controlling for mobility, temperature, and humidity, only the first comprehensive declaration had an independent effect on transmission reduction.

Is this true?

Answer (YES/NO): NO